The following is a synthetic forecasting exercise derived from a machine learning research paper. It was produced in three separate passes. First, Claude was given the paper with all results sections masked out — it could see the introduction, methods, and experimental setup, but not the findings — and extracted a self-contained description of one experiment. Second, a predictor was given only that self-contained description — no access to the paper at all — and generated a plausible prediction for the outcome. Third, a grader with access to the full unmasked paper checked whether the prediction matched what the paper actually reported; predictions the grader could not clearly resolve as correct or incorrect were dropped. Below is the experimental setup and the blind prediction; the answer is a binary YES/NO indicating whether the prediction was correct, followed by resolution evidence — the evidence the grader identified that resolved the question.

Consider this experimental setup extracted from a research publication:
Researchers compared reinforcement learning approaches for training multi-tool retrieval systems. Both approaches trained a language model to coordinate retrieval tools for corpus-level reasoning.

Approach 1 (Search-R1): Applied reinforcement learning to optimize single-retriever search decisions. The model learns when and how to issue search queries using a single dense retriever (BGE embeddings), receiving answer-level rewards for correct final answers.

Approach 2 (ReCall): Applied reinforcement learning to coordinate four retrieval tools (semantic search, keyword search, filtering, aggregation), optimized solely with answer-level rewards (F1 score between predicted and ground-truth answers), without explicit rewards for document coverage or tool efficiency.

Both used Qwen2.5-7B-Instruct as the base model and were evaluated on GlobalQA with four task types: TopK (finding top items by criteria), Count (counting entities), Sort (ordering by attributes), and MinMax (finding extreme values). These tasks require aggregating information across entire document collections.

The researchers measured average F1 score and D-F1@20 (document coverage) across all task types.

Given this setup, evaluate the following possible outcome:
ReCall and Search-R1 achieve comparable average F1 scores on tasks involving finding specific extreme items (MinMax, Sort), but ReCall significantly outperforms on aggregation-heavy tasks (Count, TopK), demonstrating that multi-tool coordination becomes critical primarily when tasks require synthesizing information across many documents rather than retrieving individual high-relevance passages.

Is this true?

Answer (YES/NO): NO